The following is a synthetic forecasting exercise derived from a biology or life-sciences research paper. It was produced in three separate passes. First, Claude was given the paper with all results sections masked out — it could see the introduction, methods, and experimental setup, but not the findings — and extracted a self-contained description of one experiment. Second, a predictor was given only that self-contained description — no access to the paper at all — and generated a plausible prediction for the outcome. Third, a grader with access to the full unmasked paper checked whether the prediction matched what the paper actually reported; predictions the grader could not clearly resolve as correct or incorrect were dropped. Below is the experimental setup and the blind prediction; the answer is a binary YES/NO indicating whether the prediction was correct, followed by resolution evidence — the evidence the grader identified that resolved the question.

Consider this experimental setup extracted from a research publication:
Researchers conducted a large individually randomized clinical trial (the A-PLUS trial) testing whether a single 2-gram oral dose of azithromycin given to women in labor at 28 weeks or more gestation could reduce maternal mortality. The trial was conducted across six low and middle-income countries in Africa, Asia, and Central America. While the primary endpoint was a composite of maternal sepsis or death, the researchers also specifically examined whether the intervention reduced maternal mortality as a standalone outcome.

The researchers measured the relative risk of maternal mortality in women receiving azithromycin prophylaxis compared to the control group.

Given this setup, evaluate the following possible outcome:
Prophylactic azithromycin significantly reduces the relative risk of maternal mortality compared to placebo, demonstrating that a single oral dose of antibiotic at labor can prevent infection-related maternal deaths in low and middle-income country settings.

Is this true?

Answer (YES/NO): NO